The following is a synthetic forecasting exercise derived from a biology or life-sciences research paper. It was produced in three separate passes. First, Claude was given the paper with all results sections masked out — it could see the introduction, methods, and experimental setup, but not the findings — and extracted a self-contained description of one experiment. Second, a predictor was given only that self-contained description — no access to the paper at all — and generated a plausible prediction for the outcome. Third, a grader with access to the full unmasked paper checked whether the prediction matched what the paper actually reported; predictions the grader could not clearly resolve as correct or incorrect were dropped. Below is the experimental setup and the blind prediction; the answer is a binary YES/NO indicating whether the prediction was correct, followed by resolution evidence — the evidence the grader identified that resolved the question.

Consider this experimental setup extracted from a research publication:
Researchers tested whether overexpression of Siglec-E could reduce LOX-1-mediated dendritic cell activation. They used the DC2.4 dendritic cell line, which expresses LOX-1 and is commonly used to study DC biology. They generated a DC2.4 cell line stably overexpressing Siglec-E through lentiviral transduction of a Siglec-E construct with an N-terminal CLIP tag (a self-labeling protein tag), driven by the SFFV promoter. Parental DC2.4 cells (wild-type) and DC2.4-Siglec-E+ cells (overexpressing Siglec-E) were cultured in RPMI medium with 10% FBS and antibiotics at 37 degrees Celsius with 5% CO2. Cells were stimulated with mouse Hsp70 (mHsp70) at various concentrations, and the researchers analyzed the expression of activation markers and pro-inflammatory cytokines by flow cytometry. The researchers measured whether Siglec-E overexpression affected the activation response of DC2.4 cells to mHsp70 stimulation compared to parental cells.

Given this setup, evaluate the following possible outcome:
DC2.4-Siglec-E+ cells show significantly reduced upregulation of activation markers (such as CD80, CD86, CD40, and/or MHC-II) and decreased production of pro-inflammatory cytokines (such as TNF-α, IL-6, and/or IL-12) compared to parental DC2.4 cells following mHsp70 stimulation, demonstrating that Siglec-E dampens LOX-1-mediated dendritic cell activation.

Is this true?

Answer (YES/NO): YES